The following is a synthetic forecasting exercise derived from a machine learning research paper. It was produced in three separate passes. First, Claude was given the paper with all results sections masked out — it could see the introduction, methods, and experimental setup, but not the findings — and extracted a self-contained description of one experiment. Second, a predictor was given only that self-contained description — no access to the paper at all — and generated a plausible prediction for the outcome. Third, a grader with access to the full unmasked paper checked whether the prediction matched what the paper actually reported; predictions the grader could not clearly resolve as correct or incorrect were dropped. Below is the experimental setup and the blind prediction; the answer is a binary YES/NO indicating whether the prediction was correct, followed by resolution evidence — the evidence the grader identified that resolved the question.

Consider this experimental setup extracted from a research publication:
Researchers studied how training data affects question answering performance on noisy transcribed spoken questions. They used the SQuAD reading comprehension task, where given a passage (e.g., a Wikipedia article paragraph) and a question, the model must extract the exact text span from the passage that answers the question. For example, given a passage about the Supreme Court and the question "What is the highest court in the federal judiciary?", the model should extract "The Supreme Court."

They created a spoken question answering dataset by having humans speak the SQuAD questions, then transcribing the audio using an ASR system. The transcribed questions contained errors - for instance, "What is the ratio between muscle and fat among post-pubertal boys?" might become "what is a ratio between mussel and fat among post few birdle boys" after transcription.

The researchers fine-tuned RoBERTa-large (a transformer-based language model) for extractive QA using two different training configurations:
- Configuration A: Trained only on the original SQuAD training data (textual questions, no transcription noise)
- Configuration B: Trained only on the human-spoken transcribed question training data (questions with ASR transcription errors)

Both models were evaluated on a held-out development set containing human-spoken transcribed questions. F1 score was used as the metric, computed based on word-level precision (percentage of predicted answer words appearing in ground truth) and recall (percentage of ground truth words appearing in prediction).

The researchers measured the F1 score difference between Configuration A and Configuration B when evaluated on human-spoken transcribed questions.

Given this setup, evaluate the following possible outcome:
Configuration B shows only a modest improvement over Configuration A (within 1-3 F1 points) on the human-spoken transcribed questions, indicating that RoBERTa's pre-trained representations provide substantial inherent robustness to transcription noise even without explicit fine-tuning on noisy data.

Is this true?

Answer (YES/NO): NO